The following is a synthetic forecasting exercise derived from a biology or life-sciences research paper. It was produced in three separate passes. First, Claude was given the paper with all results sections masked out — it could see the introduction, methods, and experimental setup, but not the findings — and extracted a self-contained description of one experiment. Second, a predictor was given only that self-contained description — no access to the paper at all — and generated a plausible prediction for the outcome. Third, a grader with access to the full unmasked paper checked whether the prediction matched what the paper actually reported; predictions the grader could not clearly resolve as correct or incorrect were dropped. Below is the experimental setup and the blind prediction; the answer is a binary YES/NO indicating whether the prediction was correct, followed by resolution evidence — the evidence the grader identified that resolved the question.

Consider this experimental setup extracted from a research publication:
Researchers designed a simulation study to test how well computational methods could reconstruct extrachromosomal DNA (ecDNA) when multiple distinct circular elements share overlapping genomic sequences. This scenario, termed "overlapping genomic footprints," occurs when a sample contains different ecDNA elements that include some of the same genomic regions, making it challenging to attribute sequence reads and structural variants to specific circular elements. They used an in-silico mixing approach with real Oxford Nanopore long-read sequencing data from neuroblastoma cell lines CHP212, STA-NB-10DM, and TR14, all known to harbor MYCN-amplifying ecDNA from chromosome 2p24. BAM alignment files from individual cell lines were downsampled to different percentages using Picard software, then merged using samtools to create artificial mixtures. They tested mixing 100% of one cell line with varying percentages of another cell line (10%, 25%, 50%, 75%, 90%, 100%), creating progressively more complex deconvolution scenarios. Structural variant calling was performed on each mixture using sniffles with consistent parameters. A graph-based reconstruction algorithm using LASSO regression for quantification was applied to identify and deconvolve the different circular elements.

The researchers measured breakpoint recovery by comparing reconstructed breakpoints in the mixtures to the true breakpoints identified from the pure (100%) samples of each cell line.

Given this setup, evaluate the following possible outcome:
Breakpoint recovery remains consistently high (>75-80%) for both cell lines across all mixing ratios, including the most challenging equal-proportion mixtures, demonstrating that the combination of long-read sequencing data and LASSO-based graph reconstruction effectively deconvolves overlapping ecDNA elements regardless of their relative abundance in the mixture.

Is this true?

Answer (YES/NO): NO